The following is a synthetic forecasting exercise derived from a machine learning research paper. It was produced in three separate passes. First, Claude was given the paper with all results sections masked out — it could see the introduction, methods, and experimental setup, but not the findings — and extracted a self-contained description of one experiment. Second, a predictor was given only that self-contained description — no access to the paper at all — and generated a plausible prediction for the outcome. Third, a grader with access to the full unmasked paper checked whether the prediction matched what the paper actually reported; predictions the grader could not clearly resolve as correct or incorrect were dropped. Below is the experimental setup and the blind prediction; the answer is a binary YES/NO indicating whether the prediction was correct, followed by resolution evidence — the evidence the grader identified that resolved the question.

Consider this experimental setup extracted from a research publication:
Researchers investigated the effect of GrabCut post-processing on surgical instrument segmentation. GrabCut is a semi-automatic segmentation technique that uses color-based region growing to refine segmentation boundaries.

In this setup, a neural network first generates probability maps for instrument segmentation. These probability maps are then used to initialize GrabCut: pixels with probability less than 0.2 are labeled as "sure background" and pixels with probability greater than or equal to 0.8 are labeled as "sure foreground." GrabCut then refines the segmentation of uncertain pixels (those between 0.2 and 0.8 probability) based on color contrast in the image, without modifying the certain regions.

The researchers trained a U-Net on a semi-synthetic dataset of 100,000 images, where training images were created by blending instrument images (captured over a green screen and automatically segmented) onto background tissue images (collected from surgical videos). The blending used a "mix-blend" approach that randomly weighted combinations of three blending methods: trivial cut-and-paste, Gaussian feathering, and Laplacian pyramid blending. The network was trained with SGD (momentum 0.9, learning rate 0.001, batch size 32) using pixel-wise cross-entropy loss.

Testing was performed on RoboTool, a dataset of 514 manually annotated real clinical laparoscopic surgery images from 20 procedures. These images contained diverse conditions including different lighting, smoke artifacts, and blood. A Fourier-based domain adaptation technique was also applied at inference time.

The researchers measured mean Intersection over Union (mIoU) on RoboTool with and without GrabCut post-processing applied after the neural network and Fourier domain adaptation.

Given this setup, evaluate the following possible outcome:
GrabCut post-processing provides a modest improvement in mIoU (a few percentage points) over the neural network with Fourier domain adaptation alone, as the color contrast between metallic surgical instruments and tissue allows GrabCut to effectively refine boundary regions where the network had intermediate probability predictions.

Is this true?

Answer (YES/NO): NO